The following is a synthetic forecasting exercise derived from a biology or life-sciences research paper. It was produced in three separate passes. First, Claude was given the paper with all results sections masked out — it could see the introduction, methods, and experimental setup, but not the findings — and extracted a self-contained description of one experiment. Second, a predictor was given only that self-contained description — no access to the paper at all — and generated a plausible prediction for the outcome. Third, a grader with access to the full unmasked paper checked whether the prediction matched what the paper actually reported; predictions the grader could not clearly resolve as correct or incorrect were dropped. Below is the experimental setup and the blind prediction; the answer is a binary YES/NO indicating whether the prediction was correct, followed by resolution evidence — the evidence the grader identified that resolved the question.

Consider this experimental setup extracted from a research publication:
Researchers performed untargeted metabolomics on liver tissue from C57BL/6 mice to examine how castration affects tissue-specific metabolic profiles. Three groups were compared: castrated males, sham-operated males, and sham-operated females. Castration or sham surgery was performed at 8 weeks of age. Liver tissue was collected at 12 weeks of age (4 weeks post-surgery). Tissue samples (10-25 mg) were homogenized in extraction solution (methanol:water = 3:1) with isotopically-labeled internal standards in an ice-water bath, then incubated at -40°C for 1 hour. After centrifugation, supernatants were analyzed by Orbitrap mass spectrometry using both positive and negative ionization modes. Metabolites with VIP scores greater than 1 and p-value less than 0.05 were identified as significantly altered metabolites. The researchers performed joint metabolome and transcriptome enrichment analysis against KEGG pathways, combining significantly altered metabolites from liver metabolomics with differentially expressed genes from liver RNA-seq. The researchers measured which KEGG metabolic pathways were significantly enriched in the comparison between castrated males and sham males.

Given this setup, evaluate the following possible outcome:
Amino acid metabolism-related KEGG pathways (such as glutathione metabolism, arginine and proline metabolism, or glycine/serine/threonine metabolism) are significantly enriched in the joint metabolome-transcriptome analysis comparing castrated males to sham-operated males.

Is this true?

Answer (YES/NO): YES